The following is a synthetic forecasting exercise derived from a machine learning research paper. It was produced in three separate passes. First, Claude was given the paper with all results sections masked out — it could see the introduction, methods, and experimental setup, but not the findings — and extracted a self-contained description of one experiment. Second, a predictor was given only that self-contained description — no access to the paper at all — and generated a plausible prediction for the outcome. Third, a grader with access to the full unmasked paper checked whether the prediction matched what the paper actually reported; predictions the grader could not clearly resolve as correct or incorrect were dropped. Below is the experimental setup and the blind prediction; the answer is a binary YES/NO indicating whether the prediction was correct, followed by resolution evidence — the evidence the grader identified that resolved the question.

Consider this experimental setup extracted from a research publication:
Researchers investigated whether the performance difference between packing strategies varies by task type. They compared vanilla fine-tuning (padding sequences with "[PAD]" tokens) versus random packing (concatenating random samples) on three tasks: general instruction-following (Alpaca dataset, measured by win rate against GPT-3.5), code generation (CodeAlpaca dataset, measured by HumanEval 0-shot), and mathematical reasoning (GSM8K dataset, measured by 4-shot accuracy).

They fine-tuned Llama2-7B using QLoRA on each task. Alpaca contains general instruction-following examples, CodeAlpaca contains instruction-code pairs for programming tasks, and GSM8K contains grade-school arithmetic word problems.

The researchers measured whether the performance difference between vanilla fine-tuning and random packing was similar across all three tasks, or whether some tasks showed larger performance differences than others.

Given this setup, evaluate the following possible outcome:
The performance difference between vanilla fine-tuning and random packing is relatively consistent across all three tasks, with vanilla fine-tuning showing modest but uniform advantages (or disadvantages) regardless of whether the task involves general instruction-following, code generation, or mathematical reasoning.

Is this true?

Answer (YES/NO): NO